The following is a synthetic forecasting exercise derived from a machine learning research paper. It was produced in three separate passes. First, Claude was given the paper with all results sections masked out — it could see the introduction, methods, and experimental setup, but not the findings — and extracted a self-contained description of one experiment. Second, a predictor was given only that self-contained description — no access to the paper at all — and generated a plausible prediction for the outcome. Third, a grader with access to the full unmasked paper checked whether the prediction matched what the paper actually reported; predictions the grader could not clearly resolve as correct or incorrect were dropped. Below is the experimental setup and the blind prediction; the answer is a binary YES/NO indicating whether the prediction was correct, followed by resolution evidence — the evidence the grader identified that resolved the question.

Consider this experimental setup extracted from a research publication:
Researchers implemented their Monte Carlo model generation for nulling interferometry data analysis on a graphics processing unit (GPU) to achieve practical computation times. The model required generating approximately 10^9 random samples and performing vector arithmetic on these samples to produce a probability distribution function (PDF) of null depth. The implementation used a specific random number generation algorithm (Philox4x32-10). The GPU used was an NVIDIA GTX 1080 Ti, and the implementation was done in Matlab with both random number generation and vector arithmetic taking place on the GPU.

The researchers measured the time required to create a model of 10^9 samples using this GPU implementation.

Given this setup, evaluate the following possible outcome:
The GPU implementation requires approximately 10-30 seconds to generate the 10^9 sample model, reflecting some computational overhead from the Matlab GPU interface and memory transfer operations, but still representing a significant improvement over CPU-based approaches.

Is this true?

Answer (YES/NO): NO